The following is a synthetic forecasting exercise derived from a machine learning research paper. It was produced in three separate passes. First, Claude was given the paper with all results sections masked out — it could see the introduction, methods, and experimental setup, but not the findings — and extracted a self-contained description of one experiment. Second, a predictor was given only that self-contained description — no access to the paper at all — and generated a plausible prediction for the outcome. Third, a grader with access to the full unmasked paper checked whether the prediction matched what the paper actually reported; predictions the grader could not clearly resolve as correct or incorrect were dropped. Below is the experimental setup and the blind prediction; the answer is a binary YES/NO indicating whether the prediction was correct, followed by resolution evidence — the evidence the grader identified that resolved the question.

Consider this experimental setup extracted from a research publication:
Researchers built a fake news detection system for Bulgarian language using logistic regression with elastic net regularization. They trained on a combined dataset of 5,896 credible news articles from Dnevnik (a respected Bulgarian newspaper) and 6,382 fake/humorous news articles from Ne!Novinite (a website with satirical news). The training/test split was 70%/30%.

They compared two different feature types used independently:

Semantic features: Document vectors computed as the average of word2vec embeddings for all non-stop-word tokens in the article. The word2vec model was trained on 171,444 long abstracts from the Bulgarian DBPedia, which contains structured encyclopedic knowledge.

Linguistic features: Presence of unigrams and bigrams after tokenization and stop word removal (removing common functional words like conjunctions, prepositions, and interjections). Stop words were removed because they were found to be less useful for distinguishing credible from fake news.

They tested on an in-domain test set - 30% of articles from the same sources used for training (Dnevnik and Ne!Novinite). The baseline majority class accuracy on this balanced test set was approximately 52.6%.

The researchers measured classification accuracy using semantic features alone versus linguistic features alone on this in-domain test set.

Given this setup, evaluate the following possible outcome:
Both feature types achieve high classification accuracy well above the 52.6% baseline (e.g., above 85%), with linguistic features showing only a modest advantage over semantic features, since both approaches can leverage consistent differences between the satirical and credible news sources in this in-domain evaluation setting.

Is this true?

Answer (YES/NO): NO